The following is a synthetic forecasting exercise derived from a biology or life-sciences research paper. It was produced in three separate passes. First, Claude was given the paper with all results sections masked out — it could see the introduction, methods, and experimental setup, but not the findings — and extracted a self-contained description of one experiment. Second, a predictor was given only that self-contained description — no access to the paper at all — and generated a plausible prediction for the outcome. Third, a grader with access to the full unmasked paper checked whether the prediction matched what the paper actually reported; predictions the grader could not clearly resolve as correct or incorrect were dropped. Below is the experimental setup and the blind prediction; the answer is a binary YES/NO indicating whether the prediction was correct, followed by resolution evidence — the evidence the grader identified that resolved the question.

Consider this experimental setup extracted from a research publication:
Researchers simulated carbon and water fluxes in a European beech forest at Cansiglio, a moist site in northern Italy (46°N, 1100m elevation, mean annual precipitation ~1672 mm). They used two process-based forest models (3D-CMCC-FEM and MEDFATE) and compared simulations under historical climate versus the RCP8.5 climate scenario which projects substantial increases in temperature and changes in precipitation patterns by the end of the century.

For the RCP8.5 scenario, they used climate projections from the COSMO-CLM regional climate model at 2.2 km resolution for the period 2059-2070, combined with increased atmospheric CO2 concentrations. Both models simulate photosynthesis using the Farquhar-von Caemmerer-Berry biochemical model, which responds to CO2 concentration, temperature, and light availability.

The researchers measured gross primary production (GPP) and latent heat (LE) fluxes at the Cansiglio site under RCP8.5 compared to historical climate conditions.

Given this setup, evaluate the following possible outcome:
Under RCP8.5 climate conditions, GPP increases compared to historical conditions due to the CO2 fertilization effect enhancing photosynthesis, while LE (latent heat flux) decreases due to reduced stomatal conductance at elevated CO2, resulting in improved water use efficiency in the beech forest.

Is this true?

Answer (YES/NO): NO